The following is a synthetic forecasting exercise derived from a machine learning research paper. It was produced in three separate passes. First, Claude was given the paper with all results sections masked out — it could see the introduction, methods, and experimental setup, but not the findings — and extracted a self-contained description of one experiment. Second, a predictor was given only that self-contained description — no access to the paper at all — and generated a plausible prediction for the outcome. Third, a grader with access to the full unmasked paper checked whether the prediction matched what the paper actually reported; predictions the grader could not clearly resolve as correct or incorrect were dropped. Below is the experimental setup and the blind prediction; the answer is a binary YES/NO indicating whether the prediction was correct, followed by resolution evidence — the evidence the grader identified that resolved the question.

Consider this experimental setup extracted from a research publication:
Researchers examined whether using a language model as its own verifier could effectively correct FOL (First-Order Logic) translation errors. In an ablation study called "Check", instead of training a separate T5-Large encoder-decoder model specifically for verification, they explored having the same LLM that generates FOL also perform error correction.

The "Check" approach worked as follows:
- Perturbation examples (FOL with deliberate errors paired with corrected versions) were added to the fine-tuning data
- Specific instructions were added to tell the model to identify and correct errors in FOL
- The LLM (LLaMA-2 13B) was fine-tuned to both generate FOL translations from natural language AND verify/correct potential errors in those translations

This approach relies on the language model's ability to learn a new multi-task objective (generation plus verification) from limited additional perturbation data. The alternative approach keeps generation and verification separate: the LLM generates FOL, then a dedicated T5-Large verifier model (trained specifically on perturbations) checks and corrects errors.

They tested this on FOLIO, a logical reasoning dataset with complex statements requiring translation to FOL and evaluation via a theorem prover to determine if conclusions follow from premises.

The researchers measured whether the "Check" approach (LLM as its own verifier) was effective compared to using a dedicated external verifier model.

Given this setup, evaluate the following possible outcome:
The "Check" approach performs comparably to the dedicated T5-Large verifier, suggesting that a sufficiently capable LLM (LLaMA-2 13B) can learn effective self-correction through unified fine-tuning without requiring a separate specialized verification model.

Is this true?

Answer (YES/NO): NO